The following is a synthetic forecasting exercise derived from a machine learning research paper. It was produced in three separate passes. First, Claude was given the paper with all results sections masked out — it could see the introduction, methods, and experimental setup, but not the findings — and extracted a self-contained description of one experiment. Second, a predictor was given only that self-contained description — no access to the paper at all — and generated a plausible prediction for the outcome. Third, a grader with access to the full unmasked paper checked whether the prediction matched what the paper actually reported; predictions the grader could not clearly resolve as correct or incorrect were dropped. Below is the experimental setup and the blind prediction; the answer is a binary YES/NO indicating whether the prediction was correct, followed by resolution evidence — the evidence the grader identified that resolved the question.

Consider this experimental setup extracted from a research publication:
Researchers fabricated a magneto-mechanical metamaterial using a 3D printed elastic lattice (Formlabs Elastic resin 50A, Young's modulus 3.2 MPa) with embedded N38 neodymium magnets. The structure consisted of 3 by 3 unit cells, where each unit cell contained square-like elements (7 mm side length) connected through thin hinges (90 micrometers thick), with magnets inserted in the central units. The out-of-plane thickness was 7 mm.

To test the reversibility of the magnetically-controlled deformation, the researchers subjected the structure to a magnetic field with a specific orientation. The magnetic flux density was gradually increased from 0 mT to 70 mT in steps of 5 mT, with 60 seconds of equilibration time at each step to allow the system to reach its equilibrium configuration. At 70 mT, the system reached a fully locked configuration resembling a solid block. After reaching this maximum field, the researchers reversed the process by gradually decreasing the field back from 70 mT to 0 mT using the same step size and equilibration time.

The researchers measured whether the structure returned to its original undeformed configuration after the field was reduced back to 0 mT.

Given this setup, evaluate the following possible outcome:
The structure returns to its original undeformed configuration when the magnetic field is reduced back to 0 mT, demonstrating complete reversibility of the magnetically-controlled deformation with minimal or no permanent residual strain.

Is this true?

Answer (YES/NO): YES